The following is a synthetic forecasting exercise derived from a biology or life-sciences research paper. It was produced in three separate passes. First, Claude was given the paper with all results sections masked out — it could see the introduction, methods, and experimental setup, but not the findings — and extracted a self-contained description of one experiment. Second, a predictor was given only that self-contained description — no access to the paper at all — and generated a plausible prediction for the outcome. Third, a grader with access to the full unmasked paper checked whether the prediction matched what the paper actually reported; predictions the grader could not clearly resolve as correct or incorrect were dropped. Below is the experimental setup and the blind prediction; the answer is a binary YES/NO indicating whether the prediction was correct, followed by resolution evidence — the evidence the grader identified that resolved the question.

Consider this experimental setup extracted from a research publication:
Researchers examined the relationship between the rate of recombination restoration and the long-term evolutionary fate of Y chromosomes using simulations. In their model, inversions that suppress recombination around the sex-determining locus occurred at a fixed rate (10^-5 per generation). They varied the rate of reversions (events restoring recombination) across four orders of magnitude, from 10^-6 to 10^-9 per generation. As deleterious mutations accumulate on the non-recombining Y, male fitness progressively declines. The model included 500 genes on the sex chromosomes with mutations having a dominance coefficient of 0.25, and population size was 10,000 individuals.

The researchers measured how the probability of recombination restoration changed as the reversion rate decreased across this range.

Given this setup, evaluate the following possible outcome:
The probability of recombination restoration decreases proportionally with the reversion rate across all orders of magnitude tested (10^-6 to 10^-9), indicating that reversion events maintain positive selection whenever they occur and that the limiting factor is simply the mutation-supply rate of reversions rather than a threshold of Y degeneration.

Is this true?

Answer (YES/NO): NO